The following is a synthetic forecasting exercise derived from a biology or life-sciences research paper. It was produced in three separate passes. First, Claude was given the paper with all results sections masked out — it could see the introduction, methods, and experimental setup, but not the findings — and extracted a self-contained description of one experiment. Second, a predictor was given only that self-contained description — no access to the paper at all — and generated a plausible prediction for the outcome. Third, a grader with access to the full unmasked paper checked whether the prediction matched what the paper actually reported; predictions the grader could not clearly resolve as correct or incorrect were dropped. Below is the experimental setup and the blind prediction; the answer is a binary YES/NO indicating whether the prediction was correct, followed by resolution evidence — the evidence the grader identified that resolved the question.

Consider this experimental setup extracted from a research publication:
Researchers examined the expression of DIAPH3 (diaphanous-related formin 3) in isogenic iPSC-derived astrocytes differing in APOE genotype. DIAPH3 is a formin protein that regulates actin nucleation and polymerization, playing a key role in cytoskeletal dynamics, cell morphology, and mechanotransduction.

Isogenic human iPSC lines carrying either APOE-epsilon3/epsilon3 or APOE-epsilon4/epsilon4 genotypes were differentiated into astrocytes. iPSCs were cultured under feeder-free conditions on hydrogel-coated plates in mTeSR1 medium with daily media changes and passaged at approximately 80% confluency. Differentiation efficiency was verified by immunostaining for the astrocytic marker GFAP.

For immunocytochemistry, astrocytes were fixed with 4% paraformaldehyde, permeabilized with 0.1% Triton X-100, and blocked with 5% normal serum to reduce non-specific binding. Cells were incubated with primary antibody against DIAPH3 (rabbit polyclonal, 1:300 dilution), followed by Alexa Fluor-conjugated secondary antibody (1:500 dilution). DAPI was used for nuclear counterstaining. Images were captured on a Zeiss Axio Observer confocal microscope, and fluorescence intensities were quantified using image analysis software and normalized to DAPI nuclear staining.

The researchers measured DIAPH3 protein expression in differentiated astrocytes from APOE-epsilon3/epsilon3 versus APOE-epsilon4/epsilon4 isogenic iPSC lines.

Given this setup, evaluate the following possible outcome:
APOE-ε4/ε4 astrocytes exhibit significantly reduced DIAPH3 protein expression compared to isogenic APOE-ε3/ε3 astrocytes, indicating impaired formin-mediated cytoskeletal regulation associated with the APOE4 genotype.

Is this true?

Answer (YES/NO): YES